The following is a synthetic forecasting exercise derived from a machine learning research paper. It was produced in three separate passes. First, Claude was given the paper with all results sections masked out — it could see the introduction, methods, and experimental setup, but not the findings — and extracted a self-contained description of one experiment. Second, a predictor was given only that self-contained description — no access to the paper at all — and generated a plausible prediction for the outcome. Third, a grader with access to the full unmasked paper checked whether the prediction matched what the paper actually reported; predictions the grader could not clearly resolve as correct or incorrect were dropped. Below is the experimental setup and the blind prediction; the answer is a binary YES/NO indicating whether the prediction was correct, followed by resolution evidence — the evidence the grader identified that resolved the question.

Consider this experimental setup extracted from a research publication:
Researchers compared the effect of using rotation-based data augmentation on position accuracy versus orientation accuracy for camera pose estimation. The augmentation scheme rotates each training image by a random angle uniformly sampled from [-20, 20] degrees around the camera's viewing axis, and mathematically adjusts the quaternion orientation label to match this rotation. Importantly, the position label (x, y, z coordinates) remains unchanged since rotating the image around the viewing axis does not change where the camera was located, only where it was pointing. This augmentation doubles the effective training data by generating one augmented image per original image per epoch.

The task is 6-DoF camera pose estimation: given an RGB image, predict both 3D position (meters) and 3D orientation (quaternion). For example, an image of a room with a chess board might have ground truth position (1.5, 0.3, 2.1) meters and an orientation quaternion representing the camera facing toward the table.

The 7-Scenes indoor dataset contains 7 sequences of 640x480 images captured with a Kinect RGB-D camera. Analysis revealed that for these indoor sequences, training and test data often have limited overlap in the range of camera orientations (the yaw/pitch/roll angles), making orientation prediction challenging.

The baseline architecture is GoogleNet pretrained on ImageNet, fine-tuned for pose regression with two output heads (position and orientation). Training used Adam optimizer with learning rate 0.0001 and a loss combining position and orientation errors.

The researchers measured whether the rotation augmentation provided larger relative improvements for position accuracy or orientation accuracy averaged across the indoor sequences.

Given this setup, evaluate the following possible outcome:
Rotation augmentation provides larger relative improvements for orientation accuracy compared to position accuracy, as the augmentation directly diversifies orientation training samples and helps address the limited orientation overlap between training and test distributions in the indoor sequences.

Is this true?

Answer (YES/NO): YES